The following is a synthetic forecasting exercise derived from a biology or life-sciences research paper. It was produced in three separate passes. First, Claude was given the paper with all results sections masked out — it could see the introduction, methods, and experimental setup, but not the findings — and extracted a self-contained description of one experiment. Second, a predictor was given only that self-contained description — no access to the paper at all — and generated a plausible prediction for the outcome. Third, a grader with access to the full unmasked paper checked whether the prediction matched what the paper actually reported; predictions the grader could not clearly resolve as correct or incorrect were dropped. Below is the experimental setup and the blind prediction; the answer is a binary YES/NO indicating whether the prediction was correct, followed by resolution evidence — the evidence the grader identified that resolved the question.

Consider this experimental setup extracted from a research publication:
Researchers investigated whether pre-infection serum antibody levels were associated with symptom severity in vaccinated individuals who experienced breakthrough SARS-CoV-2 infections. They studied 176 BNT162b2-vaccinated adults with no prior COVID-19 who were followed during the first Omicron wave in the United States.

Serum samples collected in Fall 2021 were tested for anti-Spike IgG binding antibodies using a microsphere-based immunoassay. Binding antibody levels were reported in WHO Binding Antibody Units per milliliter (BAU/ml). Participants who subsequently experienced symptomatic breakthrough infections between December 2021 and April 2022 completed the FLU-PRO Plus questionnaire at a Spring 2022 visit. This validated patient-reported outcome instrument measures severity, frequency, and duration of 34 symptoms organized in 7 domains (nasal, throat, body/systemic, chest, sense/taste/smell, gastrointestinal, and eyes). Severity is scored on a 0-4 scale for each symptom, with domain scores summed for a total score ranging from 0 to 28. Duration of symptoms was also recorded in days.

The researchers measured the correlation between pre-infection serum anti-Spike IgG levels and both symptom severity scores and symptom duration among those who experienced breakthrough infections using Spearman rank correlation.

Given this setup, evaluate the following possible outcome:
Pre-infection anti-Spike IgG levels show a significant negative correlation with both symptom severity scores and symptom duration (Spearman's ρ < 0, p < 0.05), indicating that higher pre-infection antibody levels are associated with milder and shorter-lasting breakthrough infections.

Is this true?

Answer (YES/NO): YES